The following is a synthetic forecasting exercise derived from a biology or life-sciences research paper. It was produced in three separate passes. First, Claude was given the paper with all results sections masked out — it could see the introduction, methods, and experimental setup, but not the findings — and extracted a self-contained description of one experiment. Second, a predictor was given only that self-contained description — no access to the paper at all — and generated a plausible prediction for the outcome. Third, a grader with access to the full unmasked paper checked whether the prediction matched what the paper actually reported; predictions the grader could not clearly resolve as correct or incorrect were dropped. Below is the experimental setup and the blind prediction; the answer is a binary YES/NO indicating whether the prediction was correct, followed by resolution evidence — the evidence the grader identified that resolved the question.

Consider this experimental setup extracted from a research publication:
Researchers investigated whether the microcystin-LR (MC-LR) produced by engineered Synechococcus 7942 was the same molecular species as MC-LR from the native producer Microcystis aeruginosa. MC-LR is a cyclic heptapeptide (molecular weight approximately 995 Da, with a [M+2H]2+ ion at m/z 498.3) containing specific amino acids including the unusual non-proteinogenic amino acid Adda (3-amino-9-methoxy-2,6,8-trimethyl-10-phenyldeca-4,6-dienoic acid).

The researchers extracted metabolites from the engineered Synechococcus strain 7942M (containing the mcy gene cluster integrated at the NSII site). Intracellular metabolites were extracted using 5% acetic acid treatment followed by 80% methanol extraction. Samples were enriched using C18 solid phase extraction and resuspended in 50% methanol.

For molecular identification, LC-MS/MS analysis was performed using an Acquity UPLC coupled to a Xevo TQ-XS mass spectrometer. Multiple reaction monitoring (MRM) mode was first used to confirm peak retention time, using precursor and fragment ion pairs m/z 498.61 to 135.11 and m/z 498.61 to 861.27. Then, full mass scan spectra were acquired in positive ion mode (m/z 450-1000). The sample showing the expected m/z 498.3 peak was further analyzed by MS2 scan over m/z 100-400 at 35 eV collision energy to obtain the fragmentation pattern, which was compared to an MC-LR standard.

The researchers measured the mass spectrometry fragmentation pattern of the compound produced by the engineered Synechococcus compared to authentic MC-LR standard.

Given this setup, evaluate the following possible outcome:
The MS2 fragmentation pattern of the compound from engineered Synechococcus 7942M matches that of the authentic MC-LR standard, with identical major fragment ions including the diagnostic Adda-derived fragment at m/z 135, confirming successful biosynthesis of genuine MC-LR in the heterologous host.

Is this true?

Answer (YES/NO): YES